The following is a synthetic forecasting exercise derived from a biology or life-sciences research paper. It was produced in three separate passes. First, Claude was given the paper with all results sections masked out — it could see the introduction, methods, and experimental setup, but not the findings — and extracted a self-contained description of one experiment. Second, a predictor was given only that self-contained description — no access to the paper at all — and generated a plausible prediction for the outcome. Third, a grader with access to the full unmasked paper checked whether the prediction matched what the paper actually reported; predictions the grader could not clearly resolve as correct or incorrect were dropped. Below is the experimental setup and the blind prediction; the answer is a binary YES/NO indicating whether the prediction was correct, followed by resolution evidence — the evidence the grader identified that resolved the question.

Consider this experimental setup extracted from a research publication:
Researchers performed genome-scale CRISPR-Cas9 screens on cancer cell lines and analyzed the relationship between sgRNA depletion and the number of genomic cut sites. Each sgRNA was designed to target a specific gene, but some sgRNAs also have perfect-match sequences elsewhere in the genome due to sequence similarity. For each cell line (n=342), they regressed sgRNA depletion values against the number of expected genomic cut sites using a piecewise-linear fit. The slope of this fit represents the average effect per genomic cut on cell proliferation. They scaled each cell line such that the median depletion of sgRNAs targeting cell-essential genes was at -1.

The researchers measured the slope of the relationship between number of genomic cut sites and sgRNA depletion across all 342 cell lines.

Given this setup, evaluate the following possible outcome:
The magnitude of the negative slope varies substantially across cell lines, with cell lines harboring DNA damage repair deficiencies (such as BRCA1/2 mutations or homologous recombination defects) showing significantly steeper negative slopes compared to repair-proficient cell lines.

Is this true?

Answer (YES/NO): NO